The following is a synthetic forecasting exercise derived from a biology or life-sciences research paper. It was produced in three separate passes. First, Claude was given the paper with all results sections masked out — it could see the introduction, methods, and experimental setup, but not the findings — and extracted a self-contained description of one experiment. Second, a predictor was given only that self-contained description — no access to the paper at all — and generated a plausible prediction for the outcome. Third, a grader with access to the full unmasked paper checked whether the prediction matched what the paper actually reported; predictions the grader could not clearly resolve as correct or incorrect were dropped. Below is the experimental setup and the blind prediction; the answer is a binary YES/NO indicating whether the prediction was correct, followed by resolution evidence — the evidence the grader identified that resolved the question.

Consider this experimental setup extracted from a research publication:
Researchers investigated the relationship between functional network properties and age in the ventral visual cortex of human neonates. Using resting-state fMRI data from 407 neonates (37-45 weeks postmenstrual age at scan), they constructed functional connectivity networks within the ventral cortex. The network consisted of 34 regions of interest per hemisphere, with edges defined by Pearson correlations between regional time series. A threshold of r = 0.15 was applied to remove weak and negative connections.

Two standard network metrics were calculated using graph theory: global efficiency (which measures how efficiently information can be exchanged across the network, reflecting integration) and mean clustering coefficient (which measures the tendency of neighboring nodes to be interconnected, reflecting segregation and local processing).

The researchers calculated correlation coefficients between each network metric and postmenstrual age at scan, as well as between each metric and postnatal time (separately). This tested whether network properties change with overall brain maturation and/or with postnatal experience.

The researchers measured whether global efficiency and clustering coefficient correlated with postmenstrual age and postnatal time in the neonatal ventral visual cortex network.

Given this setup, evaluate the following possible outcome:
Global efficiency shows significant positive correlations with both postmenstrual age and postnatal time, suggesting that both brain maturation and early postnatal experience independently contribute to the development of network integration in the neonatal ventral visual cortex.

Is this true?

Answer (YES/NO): NO